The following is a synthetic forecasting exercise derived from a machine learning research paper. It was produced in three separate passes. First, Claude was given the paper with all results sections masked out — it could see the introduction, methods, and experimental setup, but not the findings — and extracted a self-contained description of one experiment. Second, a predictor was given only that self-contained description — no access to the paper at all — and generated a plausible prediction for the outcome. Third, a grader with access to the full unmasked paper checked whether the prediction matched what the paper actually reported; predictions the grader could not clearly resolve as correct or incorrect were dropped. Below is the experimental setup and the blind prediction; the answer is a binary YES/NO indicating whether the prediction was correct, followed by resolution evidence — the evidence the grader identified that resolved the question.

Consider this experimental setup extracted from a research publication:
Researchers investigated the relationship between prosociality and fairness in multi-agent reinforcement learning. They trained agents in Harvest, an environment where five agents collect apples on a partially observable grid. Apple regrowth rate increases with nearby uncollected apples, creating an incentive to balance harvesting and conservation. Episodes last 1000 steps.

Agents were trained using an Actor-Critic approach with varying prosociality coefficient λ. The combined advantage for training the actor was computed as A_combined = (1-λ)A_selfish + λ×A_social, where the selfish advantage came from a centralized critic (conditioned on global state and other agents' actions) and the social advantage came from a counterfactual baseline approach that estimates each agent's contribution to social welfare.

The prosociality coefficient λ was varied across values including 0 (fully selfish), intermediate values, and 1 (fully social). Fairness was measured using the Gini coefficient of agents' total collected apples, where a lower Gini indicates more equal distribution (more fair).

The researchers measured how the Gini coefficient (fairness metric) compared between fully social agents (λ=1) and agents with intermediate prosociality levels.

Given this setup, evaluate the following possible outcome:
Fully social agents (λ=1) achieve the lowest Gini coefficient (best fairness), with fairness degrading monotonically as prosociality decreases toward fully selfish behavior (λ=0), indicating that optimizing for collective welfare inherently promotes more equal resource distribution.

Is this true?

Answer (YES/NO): NO